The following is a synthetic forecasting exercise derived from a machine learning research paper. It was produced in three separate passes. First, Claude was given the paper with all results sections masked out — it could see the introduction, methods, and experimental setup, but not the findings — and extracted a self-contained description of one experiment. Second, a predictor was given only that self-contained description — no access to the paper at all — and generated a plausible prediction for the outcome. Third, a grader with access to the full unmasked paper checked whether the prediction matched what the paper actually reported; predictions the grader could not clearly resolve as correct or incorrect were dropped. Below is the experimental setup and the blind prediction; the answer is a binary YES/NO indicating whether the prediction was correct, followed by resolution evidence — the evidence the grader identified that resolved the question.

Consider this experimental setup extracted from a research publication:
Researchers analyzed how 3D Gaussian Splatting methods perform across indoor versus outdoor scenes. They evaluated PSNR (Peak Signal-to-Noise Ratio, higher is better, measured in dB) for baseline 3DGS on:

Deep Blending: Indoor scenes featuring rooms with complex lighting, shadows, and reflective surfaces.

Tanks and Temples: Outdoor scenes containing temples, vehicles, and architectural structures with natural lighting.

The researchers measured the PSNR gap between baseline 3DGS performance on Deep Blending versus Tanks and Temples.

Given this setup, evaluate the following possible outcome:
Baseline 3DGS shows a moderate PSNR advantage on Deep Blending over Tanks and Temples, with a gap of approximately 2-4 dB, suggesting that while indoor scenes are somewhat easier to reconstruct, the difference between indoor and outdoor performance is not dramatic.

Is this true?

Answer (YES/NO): NO